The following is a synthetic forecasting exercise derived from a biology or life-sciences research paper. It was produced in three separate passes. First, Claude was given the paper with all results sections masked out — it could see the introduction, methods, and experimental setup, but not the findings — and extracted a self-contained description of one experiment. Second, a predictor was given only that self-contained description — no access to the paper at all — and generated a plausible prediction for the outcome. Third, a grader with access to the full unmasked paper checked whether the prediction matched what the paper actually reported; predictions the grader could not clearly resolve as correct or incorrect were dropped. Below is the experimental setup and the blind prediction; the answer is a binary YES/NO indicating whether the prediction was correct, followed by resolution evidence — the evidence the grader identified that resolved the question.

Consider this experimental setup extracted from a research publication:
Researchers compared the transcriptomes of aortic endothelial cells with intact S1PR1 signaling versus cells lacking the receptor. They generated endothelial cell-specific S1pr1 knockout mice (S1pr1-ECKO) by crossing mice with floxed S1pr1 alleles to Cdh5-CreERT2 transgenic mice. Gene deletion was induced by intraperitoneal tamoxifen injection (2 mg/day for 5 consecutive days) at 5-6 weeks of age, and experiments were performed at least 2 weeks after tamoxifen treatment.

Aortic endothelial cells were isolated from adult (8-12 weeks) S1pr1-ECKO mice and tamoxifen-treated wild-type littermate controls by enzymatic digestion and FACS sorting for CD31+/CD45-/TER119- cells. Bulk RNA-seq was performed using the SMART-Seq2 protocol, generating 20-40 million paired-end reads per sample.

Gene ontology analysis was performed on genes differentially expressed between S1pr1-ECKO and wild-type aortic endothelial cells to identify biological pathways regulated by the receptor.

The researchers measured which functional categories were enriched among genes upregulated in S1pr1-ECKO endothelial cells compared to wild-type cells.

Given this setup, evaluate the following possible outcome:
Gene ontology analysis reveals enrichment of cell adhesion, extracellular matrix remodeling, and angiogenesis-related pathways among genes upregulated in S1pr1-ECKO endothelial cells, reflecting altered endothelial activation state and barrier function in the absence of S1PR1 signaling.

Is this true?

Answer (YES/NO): NO